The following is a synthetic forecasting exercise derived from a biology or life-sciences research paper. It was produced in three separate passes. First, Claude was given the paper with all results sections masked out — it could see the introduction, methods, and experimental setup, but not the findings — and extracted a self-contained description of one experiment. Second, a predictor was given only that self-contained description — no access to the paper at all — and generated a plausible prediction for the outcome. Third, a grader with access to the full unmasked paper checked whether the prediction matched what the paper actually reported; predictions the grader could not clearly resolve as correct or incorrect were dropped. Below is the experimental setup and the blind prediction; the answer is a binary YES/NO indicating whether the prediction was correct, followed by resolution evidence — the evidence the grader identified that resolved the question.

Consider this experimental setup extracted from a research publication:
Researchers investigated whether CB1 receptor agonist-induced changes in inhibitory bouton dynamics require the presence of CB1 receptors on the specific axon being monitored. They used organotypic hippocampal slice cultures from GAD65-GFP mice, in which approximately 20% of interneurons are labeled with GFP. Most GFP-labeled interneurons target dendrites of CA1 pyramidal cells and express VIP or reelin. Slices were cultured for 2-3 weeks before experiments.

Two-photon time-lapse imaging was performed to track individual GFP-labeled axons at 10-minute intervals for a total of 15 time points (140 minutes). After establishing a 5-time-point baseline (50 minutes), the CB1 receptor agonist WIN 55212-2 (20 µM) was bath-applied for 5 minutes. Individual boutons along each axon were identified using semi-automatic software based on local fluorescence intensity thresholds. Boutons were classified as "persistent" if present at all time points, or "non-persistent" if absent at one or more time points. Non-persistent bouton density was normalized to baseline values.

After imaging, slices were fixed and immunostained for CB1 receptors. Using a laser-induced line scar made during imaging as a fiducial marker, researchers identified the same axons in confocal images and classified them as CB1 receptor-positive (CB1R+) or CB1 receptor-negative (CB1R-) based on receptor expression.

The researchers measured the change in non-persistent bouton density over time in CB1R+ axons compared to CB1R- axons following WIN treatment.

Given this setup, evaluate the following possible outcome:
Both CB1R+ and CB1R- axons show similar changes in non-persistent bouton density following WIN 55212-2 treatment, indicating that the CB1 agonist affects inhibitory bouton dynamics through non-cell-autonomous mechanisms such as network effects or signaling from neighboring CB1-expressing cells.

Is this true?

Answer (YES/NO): NO